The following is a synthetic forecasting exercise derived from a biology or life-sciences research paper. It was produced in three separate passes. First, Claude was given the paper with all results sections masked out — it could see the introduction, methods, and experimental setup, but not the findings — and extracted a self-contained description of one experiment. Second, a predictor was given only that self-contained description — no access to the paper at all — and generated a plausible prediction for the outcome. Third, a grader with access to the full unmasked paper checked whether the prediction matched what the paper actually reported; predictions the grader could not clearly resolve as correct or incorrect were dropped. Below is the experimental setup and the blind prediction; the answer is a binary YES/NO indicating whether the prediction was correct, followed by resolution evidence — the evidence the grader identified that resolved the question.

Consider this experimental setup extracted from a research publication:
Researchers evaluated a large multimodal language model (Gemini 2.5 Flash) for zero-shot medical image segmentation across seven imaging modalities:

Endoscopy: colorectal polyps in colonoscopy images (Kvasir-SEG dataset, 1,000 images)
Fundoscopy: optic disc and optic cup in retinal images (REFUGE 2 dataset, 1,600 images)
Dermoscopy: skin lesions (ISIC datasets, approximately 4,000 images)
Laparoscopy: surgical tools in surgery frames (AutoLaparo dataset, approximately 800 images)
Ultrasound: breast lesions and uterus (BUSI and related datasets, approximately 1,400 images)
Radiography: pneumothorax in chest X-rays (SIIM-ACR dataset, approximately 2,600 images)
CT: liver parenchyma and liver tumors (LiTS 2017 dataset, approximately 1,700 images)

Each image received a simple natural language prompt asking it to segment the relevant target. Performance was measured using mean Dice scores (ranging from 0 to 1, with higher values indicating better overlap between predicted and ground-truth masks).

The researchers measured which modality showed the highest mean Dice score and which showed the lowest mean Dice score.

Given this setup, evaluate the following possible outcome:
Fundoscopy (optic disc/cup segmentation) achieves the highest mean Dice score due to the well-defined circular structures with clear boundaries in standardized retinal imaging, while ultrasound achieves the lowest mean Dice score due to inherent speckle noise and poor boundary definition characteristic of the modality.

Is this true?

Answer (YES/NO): NO